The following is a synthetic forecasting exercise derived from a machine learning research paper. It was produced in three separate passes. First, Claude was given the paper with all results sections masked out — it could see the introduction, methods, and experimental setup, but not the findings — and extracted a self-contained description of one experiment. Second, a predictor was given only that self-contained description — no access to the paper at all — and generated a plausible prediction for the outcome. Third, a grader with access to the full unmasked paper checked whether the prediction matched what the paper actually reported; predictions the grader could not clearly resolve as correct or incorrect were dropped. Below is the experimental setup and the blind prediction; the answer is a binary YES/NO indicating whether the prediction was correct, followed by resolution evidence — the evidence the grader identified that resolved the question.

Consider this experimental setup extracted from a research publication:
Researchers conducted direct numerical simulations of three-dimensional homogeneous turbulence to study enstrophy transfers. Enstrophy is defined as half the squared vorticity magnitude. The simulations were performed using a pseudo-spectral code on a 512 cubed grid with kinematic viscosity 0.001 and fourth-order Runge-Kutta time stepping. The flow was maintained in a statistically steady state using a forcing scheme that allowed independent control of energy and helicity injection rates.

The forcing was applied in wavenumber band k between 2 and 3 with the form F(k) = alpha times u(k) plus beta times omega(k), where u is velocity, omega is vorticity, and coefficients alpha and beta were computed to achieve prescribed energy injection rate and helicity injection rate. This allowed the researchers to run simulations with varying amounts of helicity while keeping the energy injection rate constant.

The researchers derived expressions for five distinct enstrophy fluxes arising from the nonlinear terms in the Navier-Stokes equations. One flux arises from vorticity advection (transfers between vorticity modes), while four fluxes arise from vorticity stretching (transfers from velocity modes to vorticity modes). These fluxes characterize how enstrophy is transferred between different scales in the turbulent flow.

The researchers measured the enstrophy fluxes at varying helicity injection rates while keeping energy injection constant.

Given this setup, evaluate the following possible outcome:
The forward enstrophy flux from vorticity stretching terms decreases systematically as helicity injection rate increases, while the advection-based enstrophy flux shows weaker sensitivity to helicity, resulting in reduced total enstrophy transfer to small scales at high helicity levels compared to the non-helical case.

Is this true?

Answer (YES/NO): NO